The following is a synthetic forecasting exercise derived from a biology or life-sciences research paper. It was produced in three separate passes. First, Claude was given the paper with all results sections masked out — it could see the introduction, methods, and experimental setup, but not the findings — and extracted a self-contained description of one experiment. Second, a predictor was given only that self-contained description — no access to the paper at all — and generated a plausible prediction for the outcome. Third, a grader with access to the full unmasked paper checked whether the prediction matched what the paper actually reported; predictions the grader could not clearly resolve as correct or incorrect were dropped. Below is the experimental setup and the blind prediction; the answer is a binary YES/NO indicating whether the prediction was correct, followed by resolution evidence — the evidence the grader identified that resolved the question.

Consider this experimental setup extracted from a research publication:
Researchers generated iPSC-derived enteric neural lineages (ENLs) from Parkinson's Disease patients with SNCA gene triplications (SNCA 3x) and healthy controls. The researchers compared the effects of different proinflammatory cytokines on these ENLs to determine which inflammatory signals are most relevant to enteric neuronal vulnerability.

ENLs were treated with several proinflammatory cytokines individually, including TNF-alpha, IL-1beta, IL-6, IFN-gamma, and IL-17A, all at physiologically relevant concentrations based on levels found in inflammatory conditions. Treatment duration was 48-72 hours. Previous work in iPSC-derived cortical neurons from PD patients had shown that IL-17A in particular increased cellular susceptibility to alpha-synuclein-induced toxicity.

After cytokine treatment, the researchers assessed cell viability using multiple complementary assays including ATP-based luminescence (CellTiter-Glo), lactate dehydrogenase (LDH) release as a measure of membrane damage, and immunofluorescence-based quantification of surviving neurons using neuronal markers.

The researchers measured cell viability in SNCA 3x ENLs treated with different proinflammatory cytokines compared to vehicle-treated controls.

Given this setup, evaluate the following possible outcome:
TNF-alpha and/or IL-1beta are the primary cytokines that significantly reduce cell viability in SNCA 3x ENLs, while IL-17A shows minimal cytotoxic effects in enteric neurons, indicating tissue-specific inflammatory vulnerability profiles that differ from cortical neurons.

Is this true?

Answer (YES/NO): NO